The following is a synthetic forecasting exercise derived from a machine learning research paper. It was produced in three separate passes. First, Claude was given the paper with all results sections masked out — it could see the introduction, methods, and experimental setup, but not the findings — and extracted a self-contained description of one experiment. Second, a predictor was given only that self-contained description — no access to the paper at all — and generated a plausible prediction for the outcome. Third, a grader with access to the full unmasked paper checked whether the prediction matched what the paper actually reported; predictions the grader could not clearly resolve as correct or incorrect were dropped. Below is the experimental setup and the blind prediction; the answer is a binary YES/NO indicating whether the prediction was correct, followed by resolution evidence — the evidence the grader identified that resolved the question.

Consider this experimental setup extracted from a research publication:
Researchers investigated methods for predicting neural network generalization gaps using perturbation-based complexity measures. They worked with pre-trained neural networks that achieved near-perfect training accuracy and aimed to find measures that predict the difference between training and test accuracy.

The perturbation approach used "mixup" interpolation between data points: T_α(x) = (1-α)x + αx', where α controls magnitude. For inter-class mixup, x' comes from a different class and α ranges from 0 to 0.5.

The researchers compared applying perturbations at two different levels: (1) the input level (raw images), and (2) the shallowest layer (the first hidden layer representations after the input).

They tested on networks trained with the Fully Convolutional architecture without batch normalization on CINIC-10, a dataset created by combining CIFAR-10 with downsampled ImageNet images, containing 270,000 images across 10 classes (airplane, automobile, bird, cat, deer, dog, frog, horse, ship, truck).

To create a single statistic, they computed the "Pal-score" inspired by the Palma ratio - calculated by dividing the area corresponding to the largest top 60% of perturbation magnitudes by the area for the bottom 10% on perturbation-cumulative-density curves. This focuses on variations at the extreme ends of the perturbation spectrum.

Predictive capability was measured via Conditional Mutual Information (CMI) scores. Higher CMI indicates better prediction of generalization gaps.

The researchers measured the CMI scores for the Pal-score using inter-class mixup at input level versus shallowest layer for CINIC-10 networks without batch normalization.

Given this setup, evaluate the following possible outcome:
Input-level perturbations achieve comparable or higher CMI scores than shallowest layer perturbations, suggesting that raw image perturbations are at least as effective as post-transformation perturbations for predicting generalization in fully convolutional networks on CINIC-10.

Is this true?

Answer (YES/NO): NO